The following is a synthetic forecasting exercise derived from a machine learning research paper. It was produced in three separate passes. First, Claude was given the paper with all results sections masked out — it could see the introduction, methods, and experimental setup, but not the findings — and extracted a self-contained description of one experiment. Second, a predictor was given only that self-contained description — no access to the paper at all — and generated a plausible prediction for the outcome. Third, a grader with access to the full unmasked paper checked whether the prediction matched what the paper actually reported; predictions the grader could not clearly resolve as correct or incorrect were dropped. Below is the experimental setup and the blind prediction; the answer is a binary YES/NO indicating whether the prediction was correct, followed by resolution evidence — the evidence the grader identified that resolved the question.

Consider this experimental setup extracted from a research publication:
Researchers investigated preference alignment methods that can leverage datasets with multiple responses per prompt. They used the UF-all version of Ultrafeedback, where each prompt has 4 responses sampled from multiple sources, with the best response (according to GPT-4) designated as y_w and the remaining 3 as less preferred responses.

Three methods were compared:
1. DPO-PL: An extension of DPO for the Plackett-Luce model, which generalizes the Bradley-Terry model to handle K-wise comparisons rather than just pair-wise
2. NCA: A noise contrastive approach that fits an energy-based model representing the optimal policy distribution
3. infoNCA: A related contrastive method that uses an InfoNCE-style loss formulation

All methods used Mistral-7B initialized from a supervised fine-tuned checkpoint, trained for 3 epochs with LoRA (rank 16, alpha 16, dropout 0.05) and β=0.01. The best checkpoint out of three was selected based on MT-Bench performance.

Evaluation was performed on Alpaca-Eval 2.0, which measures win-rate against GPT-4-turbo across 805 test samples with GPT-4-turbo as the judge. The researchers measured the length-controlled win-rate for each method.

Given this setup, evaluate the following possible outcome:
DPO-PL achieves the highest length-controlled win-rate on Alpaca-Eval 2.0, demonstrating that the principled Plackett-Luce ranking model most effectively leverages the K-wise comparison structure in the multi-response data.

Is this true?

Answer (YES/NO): NO